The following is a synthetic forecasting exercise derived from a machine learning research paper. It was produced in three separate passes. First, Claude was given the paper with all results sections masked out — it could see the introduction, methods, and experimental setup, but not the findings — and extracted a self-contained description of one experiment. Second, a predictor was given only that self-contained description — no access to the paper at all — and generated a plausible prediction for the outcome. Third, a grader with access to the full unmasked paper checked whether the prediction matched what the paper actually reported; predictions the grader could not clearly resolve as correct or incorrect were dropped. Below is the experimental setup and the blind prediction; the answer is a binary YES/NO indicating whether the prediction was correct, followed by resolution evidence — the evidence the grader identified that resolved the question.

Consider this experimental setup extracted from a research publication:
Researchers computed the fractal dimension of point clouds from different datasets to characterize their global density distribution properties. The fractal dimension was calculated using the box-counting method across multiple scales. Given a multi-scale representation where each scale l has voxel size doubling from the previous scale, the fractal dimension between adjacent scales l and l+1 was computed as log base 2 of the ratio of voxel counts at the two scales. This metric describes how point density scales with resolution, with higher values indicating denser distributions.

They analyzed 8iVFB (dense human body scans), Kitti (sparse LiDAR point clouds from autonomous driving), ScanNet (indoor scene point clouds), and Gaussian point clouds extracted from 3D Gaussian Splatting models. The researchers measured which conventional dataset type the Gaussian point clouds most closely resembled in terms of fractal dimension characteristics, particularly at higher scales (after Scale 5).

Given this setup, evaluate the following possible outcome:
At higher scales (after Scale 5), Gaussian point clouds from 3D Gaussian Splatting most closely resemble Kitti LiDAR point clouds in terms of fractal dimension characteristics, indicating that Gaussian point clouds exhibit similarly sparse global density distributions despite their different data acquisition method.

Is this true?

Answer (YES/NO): YES